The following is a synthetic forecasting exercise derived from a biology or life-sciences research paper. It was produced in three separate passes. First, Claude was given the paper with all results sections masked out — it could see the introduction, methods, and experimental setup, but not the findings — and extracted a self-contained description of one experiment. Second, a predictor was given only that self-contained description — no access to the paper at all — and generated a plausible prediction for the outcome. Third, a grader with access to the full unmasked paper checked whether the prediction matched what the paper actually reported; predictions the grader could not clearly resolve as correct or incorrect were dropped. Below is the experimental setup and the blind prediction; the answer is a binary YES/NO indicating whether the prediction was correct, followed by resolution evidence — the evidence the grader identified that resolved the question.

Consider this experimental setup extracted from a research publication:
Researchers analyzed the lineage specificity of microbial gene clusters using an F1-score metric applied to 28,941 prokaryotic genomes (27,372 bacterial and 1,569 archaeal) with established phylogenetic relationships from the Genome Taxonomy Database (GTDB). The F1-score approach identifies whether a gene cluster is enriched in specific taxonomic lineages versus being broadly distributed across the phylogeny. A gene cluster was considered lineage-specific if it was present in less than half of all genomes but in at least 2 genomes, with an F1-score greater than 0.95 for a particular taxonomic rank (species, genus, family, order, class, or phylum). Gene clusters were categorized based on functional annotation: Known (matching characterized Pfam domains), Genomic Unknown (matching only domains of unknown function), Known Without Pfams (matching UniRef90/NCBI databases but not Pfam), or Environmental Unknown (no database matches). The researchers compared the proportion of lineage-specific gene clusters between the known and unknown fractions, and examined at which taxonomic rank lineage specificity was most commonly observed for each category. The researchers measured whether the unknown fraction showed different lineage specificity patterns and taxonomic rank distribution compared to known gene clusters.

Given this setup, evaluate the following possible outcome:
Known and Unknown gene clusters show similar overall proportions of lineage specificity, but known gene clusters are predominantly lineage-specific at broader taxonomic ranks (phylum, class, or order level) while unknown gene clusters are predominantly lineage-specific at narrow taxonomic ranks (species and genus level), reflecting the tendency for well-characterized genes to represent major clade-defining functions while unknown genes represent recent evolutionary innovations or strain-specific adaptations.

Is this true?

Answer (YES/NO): NO